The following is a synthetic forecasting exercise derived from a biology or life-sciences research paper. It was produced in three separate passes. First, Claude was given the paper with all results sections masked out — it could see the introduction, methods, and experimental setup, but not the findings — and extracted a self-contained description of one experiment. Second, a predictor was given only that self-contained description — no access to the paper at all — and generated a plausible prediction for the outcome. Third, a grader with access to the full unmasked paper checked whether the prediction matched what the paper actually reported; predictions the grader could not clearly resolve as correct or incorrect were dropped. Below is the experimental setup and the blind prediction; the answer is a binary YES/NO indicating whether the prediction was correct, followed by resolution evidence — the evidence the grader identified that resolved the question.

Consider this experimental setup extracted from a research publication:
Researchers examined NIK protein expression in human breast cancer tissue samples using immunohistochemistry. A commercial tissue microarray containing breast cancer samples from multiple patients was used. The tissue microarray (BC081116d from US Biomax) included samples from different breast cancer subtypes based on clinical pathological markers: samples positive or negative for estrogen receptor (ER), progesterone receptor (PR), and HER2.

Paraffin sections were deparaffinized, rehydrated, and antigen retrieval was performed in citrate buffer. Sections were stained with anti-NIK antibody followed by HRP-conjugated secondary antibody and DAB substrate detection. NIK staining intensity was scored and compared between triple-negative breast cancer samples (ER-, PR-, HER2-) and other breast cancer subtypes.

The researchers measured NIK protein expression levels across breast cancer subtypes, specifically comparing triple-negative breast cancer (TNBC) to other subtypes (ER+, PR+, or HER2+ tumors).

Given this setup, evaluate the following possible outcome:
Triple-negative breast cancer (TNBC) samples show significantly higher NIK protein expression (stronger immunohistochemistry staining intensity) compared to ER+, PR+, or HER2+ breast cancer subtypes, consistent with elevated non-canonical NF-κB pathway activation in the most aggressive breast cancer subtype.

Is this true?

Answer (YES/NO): NO